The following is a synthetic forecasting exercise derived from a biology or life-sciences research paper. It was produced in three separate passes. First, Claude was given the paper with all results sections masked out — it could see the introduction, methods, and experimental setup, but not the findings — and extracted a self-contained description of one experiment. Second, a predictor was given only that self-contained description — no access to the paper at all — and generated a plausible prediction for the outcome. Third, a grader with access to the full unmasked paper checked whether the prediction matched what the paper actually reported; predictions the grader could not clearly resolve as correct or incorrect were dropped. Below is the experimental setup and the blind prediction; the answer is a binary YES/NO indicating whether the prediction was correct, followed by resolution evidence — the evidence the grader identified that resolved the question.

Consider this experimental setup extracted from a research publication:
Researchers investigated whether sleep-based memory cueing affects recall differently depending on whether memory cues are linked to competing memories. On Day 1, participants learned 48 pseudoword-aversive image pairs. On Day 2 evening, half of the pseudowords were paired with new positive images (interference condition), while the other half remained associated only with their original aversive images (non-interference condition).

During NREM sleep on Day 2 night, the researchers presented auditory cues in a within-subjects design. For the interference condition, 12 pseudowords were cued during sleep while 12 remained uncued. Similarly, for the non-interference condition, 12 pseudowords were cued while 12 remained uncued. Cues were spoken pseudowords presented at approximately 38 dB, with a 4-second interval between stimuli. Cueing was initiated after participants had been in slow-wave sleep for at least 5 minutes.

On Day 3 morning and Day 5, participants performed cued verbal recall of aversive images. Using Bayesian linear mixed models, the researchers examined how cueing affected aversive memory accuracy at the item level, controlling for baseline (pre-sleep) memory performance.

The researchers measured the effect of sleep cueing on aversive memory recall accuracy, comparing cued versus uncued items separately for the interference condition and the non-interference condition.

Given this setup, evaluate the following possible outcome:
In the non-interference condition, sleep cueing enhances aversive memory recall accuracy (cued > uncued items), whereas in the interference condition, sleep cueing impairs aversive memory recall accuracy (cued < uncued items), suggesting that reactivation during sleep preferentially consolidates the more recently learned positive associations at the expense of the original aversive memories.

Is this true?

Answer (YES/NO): NO